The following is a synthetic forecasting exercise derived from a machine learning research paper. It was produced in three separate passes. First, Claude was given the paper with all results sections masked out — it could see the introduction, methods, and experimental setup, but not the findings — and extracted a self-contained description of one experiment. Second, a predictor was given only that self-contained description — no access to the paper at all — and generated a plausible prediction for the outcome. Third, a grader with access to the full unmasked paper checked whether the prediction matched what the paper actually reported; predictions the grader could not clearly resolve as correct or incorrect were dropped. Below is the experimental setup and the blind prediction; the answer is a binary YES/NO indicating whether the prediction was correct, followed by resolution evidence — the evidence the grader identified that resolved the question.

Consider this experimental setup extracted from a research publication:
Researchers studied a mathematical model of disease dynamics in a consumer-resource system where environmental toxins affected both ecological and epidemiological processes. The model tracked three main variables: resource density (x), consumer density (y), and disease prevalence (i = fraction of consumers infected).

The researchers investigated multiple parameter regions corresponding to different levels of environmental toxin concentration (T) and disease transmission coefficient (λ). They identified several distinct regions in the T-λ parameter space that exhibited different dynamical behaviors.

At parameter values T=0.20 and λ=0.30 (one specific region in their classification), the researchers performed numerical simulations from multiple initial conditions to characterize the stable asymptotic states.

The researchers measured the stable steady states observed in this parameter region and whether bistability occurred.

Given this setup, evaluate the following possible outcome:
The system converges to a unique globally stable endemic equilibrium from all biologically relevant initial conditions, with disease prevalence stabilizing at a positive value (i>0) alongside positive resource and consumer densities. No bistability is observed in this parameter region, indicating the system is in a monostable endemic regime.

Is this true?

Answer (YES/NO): NO